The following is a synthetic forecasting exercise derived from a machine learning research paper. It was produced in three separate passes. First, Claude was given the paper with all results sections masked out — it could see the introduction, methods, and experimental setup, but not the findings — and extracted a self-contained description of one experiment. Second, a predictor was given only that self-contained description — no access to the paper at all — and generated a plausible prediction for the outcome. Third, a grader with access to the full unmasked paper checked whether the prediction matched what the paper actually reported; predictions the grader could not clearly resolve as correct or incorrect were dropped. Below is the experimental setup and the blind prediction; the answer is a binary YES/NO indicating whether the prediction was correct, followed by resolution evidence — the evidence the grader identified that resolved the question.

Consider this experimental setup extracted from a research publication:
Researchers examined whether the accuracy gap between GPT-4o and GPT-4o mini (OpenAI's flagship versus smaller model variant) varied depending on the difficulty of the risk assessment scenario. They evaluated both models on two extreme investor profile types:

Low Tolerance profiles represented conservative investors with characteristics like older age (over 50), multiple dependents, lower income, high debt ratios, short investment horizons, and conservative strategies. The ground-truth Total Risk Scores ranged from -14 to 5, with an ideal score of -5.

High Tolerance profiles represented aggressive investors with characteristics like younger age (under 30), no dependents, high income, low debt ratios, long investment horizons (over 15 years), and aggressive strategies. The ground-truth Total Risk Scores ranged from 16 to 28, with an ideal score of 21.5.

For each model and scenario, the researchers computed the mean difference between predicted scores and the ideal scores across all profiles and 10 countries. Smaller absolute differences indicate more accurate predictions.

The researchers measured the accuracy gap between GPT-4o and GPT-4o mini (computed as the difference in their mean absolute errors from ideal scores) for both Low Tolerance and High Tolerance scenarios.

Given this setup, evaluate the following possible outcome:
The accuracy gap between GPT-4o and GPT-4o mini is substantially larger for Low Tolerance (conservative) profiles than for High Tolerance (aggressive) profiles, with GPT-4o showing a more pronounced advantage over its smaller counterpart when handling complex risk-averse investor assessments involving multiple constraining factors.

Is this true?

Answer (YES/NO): YES